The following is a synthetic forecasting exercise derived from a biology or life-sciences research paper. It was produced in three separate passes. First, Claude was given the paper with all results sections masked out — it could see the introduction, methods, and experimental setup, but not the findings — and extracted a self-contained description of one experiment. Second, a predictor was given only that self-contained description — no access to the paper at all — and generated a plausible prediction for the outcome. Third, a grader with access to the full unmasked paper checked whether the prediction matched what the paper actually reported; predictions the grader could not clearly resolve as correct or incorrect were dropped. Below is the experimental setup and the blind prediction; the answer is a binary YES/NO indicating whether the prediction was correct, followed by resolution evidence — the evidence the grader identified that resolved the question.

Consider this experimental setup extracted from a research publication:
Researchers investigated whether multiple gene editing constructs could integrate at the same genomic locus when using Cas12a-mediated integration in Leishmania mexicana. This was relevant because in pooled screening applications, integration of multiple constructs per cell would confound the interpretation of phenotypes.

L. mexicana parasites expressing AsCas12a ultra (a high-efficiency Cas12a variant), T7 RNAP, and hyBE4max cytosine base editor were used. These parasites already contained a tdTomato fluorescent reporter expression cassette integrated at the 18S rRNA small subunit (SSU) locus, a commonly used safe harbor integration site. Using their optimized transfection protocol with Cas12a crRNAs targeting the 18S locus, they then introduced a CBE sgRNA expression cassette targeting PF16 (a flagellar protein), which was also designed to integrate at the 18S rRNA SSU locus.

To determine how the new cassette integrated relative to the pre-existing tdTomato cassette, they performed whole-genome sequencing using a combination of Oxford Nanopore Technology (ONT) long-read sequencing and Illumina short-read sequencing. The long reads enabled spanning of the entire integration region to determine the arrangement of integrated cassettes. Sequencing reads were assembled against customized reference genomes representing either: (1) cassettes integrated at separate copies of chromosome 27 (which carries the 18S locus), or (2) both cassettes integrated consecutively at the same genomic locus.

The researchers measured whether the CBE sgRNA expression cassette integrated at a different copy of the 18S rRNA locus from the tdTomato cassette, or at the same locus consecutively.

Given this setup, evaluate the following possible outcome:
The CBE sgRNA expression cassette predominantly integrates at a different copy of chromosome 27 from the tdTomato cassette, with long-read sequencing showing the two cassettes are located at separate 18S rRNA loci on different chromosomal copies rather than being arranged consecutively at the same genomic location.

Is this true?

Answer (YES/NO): YES